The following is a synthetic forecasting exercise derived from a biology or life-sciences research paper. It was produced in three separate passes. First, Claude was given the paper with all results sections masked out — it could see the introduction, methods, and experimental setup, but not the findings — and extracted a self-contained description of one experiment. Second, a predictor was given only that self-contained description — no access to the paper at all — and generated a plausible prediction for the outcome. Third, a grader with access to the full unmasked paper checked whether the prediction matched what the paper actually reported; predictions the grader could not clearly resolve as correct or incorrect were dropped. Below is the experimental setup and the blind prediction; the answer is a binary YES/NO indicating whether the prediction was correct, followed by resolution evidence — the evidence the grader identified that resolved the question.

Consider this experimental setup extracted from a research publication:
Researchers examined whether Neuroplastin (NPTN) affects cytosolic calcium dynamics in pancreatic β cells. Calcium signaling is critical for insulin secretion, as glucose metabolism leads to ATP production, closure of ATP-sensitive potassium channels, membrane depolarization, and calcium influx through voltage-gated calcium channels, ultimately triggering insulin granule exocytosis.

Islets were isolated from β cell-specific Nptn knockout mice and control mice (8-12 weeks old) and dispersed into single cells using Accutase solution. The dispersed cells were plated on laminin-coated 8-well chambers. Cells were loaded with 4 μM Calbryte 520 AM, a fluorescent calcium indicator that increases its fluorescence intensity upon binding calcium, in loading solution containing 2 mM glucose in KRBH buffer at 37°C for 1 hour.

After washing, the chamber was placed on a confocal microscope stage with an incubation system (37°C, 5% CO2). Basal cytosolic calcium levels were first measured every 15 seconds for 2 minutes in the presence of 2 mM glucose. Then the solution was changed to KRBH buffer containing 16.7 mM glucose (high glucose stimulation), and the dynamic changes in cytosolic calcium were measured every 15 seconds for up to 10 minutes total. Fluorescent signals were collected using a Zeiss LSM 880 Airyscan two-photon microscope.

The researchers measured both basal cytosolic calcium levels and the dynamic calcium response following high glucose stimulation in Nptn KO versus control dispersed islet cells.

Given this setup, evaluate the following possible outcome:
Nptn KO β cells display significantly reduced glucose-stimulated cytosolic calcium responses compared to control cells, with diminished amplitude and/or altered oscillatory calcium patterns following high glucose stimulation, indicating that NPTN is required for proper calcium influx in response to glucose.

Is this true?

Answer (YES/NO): NO